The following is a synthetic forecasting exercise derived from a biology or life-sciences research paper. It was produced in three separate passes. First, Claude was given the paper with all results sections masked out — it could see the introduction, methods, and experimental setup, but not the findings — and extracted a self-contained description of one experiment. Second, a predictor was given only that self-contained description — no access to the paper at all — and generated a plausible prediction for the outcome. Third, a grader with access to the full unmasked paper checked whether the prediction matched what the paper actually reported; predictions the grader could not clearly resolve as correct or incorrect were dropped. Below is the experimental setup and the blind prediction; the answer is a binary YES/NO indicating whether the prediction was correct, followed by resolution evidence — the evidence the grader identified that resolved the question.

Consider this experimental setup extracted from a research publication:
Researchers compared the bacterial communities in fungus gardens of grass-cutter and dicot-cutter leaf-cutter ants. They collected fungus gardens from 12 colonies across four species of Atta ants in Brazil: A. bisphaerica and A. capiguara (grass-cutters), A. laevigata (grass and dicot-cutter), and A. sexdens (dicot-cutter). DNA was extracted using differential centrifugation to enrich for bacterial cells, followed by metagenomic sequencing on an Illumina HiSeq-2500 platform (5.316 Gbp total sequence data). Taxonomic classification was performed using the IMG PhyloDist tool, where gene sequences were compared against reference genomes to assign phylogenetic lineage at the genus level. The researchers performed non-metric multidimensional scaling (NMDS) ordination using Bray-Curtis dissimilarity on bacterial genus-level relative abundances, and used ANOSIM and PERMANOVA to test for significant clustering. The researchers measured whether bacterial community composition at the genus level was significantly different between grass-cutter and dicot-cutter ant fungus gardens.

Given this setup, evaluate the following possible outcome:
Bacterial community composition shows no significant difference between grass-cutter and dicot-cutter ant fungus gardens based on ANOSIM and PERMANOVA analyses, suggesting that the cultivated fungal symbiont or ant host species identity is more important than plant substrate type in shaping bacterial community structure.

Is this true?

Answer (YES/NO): NO